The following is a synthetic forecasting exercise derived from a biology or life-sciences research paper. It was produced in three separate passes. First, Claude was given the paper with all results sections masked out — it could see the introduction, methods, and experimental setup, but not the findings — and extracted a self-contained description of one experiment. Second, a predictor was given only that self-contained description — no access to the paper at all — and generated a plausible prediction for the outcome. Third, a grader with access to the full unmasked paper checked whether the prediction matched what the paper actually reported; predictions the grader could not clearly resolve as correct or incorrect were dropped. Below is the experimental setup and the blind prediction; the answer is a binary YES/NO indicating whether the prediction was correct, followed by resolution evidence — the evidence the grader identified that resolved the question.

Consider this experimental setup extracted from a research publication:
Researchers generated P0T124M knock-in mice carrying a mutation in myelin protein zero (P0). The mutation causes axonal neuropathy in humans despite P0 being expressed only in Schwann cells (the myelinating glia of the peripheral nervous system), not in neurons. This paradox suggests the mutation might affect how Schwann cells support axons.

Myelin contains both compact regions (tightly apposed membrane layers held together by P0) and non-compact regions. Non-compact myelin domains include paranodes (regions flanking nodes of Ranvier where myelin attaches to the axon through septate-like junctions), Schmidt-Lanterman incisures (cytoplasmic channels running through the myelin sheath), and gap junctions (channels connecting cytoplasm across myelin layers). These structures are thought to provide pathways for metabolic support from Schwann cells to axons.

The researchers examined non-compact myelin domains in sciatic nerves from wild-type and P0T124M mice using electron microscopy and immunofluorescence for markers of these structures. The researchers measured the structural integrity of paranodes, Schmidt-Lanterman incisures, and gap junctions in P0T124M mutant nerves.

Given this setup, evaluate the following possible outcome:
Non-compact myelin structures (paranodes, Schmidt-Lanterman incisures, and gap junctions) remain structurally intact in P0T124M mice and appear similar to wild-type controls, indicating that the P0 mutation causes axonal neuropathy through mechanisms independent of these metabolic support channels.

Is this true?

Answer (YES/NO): NO